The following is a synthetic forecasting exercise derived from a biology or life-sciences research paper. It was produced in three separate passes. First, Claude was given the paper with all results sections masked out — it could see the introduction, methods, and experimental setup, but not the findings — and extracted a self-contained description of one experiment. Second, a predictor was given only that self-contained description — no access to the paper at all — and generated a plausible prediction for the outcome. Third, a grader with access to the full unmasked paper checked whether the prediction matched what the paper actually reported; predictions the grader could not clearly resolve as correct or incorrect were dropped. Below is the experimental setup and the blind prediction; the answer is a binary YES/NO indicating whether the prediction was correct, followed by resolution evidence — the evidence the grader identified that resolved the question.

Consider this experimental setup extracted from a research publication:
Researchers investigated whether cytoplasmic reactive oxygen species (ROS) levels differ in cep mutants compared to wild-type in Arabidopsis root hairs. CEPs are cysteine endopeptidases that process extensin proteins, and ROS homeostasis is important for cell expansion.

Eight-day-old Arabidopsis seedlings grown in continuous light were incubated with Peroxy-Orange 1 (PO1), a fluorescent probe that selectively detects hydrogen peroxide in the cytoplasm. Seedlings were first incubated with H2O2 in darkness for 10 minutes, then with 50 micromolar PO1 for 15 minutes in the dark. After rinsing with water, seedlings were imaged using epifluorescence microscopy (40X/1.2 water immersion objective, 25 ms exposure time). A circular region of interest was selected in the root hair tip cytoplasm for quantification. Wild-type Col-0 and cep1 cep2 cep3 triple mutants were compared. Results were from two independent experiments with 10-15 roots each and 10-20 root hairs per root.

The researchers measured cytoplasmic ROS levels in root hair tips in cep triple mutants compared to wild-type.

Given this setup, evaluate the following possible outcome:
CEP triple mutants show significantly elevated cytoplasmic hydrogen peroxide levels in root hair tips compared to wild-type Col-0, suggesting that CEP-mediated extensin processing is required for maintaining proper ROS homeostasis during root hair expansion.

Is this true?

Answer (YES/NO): NO